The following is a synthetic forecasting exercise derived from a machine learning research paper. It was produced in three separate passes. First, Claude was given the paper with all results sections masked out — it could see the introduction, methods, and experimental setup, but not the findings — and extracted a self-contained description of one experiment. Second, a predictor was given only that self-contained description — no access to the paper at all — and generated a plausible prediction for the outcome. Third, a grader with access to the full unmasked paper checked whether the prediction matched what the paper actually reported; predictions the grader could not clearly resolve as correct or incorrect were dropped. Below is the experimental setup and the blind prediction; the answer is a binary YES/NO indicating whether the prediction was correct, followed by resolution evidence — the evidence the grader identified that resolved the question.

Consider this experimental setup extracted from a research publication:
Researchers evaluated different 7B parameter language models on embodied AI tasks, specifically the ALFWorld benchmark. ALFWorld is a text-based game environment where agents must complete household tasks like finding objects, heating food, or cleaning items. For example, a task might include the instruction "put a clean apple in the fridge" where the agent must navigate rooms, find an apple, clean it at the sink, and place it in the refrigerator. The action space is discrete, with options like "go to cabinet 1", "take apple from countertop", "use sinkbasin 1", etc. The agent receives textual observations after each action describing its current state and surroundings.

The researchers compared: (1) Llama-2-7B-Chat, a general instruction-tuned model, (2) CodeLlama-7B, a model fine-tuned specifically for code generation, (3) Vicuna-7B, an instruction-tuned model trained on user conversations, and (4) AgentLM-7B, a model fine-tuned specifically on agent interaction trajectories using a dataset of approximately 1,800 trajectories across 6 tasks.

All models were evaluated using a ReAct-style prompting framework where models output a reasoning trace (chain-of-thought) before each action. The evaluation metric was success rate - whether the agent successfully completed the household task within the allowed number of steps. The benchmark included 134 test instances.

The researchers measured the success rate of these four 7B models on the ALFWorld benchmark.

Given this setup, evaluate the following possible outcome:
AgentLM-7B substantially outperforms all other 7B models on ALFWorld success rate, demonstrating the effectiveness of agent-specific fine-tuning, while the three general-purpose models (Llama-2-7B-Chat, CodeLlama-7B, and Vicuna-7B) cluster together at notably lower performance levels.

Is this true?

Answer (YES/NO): YES